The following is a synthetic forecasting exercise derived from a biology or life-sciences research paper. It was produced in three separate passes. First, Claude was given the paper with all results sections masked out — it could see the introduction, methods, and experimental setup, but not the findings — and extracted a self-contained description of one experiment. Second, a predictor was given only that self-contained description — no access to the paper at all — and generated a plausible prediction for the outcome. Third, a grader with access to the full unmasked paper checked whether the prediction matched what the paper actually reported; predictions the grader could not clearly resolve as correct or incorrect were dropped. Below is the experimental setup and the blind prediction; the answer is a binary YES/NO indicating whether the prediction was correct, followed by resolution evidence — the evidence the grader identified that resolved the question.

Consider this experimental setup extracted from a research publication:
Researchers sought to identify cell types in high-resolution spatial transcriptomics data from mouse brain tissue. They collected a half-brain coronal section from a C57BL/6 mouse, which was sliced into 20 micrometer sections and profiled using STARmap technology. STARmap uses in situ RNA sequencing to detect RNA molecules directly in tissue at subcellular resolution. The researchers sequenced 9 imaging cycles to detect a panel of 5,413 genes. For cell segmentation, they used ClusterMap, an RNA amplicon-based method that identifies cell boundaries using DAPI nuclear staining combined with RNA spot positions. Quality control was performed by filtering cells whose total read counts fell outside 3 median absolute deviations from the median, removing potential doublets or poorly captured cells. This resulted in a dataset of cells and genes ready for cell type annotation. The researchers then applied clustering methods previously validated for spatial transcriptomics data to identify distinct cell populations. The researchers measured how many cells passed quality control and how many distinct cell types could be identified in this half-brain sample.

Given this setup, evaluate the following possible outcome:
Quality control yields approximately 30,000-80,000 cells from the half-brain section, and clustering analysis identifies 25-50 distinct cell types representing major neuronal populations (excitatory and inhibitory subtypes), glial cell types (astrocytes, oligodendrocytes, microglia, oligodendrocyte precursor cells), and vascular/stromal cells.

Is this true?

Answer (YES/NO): NO